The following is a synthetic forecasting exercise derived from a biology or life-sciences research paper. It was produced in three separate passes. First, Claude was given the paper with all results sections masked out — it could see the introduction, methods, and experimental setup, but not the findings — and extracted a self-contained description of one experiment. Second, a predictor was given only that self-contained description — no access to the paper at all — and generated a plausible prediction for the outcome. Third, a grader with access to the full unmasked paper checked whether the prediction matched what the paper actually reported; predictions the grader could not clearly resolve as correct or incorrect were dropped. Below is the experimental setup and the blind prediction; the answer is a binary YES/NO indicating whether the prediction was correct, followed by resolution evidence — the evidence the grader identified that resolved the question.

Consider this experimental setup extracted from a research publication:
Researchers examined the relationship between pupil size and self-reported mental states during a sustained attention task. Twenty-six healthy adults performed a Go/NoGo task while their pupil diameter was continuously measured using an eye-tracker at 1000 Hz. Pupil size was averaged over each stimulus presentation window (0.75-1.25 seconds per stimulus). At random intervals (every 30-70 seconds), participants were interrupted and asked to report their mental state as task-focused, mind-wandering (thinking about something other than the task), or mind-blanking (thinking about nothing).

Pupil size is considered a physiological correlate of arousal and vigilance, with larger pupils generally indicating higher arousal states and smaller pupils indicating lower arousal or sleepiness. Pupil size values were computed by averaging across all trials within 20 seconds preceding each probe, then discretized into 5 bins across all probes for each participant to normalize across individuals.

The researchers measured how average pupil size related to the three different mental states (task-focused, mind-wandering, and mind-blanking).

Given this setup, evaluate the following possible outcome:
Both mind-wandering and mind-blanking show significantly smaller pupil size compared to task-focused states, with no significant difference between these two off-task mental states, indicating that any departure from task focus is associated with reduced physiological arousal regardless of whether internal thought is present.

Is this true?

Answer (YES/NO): YES